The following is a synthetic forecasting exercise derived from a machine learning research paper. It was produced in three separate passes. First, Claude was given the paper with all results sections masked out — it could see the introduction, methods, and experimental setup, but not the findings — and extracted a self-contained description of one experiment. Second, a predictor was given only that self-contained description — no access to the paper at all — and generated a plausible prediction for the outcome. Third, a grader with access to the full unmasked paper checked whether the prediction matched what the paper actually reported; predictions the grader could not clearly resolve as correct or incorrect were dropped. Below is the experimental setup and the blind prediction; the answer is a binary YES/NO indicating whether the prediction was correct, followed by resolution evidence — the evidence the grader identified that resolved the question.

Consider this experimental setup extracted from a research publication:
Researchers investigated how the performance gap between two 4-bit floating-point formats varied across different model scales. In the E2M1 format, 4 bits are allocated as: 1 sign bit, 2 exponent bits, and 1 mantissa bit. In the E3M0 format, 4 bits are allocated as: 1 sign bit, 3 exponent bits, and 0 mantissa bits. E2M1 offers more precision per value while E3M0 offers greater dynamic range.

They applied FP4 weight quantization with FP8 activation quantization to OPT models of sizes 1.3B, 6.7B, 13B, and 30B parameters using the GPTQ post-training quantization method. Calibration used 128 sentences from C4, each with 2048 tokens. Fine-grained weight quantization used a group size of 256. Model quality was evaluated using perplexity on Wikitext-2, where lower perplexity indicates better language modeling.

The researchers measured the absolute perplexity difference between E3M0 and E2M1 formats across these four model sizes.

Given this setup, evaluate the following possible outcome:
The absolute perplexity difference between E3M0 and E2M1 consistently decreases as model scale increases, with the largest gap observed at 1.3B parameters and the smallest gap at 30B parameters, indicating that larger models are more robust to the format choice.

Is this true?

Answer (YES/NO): YES